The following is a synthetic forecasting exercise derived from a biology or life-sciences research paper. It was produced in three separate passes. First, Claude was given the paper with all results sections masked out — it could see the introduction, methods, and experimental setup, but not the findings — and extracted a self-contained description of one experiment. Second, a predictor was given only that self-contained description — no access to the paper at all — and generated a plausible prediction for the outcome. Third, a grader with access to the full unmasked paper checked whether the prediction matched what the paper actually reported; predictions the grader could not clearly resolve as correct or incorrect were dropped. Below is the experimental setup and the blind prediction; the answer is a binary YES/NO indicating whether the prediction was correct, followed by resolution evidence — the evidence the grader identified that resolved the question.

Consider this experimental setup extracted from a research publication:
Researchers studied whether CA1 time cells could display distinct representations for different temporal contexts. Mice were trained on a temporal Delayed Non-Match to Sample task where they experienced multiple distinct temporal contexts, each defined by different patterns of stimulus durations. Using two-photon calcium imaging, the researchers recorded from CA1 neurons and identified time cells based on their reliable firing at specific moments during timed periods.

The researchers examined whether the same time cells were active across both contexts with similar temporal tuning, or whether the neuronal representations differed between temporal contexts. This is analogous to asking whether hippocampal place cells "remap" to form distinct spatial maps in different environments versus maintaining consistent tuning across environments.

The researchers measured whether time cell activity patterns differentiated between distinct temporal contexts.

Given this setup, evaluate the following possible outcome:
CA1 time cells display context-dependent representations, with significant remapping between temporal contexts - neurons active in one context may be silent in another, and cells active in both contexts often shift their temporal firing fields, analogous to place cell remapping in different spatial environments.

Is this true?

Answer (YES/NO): YES